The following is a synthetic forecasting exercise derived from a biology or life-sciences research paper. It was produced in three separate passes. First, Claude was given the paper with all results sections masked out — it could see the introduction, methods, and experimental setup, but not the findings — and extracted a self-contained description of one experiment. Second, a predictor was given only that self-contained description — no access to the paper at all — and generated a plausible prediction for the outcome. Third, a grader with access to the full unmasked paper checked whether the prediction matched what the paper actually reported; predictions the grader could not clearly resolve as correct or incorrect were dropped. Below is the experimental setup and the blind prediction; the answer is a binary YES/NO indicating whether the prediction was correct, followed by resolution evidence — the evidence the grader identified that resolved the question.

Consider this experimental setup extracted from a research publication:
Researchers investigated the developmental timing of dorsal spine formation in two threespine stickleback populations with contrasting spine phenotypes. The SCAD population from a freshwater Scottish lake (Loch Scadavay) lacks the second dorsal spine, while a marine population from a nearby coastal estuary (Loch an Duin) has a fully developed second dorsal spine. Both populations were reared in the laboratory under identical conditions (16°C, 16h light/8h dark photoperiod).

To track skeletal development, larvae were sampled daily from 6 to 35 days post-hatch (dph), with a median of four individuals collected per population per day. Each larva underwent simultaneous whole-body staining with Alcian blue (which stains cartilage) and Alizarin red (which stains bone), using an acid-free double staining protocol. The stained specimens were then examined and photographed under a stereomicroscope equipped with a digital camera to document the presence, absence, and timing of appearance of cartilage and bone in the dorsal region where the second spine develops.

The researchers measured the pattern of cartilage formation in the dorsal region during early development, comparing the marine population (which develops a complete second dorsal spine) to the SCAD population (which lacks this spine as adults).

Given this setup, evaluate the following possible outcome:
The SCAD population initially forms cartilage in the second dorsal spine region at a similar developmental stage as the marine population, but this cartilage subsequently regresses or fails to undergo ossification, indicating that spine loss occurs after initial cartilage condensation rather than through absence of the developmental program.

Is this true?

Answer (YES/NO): NO